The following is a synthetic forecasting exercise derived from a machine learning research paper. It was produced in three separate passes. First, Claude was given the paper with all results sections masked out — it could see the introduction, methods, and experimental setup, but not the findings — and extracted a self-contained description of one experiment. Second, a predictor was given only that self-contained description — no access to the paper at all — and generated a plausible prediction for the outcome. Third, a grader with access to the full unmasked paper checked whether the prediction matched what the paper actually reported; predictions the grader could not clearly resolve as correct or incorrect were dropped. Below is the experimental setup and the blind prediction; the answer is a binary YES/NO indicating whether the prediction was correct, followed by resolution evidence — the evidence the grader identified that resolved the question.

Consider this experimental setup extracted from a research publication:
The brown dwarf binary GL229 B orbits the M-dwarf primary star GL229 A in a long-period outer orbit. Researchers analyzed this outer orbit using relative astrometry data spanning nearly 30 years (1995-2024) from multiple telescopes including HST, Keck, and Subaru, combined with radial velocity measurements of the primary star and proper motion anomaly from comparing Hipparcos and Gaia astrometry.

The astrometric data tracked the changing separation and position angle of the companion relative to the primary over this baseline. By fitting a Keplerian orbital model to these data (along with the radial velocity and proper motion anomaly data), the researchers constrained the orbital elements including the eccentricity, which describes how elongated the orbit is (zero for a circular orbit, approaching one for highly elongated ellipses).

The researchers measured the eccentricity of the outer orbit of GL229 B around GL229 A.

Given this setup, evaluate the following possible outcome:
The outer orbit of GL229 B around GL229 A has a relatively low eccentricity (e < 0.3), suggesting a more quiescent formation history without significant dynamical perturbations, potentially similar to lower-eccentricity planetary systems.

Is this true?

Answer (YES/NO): NO